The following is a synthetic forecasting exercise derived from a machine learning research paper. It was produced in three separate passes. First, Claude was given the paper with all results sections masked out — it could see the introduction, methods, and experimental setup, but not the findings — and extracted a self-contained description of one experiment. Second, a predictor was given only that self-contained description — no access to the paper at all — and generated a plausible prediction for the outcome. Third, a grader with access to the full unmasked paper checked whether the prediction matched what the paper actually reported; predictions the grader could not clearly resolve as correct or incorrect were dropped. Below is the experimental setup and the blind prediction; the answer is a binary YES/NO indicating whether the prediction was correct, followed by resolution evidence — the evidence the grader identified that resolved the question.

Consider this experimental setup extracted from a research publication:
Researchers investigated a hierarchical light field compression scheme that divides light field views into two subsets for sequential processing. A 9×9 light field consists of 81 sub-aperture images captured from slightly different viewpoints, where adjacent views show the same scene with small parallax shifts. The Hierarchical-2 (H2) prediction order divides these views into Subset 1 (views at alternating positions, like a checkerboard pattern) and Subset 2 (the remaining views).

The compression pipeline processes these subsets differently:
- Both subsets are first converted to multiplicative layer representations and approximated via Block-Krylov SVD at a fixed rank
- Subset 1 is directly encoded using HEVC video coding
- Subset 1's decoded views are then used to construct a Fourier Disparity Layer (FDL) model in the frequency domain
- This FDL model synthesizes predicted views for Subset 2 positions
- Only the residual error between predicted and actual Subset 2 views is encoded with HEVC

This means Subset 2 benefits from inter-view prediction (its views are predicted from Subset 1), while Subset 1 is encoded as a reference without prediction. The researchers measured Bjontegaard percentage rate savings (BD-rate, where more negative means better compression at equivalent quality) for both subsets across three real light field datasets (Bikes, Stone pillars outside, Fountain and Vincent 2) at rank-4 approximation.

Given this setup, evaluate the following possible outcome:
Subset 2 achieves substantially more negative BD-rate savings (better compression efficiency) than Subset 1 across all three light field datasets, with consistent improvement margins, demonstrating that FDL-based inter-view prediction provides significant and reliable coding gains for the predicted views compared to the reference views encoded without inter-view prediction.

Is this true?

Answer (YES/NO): NO